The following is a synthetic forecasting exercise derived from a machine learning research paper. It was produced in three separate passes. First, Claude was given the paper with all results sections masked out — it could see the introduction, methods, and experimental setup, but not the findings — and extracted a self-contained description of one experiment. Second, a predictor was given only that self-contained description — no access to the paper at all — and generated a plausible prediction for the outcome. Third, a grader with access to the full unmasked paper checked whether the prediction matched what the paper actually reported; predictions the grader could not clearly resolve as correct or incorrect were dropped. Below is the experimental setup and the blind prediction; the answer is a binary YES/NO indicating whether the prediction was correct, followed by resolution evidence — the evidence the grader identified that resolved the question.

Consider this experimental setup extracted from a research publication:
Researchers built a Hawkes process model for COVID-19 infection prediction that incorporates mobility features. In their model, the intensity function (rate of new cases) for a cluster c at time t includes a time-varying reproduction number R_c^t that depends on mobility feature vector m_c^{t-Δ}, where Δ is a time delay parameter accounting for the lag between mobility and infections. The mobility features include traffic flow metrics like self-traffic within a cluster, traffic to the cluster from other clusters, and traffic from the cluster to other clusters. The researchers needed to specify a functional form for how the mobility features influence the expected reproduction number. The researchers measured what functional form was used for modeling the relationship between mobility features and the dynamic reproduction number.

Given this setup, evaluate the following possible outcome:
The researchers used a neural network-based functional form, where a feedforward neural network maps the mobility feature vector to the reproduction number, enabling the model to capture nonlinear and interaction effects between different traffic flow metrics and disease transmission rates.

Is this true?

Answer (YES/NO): NO